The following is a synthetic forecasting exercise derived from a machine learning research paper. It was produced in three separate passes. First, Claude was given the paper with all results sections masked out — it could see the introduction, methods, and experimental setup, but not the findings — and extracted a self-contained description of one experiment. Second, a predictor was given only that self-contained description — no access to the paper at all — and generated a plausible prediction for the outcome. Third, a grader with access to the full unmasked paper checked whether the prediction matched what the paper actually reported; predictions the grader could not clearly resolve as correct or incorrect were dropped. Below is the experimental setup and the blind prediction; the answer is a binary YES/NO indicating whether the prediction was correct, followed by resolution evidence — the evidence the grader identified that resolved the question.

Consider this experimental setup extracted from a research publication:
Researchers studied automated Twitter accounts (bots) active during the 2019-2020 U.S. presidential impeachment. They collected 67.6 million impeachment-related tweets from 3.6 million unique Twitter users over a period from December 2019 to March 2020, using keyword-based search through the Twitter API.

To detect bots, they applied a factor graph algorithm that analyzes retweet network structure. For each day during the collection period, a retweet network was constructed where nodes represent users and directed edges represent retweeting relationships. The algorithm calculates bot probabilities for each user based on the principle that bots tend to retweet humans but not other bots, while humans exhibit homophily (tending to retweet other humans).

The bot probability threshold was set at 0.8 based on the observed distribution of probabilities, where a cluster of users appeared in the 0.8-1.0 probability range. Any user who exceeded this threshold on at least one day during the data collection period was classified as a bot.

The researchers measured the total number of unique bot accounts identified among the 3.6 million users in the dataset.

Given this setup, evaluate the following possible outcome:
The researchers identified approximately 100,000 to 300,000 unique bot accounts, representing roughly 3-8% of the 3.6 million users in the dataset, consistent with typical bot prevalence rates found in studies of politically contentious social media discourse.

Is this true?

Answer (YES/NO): NO